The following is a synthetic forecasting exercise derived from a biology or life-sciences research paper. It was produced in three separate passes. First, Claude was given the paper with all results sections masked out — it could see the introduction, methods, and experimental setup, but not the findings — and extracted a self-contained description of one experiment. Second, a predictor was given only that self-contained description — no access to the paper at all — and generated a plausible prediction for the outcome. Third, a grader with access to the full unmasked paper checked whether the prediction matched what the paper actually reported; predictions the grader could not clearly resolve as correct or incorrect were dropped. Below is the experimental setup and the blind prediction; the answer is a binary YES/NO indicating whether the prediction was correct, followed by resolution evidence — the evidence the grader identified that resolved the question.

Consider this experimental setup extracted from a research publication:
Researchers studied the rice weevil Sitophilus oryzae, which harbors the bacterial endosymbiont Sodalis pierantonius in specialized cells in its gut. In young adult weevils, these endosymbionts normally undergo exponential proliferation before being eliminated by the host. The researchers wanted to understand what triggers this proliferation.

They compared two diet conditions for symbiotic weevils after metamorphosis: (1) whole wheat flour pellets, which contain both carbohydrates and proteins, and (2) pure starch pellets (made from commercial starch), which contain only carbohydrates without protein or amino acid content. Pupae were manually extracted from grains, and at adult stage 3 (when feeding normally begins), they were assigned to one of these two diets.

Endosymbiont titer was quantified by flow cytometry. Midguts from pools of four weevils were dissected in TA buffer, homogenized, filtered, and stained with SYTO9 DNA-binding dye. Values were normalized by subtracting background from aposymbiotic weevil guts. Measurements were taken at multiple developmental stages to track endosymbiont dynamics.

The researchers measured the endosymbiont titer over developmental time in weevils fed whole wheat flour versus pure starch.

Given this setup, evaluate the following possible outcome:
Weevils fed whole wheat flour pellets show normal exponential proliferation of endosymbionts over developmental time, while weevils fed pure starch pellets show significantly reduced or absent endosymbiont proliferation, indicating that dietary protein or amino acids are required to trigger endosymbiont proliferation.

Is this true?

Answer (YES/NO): NO